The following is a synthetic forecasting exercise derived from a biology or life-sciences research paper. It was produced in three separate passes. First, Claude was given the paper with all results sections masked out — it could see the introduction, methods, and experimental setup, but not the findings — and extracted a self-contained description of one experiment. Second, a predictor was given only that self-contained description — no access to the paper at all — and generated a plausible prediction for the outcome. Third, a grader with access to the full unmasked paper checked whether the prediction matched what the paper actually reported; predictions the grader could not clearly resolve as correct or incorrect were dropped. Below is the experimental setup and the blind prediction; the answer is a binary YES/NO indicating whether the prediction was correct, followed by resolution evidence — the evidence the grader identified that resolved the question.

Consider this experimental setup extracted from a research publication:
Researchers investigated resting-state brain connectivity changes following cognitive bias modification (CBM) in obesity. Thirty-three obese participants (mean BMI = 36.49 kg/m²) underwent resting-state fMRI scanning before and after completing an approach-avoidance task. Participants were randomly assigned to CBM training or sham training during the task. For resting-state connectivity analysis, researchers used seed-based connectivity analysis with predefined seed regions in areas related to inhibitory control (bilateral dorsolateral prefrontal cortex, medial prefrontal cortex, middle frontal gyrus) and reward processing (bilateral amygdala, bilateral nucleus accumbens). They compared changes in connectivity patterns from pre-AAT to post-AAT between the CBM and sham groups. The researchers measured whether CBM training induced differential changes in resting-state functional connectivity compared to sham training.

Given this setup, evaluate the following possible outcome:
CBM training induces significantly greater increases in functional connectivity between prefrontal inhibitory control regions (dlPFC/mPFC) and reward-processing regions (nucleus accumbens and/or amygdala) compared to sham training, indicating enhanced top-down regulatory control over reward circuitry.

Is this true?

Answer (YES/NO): NO